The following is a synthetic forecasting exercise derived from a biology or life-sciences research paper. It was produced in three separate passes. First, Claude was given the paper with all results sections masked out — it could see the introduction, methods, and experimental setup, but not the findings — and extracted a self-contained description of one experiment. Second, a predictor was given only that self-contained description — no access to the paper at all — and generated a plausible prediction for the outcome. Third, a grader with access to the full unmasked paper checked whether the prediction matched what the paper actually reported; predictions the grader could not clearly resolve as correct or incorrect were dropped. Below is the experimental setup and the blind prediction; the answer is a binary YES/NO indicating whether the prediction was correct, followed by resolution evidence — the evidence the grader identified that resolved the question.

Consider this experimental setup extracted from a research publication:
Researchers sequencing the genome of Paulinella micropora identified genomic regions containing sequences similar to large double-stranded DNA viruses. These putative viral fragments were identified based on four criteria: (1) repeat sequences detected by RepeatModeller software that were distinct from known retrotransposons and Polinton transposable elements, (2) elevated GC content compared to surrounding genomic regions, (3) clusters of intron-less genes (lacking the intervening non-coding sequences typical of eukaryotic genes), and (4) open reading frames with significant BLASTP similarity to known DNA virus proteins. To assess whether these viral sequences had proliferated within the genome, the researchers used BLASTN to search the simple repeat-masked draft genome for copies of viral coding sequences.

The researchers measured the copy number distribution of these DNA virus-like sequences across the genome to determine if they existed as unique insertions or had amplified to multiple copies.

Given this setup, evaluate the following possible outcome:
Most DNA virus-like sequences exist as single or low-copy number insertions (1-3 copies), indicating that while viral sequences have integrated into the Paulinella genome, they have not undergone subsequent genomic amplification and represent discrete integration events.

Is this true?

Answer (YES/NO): NO